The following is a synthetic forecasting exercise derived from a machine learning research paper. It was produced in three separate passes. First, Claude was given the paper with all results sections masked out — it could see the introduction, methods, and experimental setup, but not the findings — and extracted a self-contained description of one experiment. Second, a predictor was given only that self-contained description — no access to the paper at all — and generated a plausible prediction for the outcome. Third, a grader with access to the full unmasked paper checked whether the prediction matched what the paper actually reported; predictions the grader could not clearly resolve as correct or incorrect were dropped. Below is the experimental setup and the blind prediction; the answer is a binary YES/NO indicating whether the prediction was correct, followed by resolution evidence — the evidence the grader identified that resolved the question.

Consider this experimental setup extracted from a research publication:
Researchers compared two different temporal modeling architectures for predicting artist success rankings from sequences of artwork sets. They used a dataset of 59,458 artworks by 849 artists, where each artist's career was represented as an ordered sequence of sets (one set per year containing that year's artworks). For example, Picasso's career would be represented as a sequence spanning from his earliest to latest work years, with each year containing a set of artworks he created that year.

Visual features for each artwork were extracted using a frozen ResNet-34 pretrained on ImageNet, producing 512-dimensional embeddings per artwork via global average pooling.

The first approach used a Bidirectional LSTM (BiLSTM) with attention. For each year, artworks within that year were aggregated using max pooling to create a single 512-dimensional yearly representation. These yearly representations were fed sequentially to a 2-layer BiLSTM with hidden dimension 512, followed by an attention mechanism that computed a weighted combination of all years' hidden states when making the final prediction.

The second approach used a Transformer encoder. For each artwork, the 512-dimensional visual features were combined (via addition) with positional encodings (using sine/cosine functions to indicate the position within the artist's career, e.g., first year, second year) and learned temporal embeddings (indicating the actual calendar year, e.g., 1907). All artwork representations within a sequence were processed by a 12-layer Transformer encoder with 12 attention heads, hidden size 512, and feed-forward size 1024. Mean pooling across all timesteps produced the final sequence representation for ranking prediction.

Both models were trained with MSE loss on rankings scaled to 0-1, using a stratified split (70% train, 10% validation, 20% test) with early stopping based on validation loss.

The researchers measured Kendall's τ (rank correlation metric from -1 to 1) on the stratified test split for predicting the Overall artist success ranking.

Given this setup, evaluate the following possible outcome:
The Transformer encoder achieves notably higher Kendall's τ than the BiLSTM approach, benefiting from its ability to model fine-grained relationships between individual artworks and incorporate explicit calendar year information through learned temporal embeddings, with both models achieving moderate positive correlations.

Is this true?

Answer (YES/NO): YES